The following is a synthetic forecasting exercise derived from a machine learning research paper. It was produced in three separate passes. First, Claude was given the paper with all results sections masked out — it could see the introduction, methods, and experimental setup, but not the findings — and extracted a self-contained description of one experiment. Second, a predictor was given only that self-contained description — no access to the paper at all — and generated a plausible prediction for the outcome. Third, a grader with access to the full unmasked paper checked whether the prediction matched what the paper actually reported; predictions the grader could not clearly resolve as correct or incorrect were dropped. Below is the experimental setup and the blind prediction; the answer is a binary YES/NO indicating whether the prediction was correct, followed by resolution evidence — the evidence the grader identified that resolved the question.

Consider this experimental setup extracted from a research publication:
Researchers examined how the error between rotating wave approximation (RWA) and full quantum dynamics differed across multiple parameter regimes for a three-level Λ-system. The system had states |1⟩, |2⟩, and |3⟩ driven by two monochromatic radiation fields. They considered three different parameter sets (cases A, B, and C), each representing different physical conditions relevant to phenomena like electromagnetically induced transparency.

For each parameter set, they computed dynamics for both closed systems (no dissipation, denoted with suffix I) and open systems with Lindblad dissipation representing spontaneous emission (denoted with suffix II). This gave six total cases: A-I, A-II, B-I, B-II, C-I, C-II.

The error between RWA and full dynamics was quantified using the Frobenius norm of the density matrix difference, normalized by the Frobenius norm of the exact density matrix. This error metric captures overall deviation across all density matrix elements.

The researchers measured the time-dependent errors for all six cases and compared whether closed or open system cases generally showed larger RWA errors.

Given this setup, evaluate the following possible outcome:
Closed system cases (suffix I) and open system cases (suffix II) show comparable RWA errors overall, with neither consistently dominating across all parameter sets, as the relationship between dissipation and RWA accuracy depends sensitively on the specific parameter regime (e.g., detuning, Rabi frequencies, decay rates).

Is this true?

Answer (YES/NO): NO